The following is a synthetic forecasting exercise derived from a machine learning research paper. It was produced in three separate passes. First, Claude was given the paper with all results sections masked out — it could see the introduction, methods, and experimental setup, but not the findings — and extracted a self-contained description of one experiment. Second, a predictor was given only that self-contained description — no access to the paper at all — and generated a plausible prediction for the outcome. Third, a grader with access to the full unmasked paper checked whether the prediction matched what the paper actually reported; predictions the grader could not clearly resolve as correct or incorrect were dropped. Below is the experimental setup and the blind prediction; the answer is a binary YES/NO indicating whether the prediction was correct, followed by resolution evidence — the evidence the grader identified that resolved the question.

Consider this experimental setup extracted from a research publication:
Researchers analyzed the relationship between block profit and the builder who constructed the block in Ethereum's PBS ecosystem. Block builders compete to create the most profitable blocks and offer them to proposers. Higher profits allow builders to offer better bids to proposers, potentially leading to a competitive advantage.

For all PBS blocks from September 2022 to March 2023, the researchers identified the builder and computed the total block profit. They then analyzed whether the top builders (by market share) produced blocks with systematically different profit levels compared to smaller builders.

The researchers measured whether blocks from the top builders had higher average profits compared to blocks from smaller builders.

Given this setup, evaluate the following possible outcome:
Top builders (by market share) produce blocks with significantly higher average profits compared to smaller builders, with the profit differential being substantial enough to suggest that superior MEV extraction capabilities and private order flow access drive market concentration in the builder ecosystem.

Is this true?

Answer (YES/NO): NO